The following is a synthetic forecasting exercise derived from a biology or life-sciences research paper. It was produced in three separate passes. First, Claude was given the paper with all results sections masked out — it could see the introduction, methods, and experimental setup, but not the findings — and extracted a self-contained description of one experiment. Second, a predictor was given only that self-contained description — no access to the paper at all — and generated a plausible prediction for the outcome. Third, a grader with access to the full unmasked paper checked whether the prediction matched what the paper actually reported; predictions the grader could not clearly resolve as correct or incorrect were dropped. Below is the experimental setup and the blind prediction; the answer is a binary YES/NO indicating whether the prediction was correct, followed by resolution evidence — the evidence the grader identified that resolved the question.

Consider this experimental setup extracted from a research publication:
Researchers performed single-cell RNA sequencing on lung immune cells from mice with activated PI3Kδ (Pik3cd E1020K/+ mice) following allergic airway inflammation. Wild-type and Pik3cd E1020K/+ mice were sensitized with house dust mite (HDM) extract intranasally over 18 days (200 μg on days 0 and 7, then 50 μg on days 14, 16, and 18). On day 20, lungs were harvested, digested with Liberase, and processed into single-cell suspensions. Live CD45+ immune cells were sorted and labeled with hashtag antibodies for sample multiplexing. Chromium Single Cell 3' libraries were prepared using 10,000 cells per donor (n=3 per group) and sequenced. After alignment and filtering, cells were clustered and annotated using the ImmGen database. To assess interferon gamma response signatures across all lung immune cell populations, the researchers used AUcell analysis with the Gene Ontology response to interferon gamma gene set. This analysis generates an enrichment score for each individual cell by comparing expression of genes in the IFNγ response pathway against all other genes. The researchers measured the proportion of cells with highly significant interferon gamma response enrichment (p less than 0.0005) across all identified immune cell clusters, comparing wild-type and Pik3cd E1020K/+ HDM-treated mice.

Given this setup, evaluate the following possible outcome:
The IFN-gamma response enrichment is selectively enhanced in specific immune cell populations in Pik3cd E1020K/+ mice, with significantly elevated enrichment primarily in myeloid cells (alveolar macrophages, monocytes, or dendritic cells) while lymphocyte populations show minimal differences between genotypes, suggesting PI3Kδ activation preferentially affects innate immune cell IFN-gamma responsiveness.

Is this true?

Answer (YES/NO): NO